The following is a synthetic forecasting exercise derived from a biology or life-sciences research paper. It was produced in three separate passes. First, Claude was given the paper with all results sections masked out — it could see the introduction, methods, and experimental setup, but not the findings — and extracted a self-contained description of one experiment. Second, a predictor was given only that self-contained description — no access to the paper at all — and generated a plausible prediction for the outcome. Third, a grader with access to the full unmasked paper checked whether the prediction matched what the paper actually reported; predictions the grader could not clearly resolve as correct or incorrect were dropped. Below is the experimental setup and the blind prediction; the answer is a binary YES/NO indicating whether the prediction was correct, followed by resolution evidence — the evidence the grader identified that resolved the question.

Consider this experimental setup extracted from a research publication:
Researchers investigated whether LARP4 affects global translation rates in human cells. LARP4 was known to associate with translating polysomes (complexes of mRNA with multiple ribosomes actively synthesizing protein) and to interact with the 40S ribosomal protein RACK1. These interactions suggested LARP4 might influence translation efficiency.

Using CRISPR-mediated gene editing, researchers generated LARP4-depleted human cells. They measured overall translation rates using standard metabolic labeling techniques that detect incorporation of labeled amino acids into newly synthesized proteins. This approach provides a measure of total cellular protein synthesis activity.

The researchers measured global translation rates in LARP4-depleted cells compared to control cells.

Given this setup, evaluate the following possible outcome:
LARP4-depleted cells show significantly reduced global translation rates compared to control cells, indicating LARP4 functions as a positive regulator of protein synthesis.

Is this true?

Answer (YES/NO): YES